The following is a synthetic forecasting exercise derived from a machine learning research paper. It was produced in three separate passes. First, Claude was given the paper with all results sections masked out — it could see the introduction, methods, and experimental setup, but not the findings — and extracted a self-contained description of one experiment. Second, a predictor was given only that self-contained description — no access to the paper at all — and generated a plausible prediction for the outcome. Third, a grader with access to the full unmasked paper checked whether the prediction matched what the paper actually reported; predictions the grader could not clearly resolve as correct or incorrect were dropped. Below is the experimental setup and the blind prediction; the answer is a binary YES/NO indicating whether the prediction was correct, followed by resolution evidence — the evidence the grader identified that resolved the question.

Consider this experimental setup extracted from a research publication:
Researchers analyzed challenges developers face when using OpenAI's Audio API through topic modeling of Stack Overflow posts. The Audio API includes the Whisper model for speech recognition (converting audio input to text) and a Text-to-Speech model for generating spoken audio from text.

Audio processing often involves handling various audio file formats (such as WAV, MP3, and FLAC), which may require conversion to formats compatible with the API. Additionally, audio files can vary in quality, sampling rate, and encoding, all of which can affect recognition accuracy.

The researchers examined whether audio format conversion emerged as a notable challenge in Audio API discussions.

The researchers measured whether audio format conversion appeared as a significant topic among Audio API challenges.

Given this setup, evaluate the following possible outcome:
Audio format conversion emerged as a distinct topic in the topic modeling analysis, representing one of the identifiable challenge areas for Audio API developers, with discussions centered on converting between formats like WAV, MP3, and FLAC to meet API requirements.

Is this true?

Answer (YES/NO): YES